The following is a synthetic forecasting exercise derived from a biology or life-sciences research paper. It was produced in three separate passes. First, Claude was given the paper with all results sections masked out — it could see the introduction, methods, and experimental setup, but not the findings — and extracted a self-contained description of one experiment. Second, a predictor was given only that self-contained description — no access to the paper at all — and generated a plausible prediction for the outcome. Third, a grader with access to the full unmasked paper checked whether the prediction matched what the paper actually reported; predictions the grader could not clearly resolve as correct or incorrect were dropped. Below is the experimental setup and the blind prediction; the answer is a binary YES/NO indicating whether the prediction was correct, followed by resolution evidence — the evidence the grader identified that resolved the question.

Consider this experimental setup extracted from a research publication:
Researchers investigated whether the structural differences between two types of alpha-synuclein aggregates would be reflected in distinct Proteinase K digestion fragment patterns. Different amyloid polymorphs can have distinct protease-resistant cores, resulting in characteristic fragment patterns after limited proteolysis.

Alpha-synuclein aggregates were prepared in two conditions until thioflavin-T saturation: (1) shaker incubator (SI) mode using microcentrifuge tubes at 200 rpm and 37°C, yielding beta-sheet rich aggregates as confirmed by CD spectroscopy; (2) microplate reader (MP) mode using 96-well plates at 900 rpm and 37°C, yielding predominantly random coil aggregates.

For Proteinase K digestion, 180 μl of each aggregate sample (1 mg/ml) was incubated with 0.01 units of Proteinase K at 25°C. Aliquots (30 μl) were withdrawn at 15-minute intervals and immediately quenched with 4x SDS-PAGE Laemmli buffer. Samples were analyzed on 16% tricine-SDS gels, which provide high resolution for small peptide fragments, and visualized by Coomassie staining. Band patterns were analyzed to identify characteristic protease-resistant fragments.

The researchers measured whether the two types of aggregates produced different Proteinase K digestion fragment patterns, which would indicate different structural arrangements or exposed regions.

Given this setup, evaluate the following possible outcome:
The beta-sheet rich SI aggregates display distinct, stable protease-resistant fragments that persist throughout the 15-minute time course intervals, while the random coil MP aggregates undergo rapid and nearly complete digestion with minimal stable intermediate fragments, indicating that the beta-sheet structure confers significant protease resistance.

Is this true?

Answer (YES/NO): NO